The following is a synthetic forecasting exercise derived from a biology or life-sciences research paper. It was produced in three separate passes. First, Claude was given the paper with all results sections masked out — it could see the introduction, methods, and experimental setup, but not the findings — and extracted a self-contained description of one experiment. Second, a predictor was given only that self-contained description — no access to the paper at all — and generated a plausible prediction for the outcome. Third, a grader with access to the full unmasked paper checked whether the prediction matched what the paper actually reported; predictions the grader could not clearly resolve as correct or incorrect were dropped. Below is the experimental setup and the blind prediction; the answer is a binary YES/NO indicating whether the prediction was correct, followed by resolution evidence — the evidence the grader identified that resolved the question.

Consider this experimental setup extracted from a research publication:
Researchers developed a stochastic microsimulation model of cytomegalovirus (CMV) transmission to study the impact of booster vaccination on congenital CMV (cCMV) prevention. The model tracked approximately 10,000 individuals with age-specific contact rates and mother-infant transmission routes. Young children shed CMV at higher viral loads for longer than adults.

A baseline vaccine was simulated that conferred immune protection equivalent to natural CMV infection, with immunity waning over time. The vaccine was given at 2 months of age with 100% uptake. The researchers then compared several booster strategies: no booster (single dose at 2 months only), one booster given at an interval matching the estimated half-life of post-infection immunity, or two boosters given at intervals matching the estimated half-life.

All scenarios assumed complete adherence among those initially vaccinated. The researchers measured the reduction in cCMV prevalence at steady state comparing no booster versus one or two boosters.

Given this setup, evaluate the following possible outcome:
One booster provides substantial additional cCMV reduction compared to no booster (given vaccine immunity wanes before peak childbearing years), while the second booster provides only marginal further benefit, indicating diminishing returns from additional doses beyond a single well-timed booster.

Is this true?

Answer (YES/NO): NO